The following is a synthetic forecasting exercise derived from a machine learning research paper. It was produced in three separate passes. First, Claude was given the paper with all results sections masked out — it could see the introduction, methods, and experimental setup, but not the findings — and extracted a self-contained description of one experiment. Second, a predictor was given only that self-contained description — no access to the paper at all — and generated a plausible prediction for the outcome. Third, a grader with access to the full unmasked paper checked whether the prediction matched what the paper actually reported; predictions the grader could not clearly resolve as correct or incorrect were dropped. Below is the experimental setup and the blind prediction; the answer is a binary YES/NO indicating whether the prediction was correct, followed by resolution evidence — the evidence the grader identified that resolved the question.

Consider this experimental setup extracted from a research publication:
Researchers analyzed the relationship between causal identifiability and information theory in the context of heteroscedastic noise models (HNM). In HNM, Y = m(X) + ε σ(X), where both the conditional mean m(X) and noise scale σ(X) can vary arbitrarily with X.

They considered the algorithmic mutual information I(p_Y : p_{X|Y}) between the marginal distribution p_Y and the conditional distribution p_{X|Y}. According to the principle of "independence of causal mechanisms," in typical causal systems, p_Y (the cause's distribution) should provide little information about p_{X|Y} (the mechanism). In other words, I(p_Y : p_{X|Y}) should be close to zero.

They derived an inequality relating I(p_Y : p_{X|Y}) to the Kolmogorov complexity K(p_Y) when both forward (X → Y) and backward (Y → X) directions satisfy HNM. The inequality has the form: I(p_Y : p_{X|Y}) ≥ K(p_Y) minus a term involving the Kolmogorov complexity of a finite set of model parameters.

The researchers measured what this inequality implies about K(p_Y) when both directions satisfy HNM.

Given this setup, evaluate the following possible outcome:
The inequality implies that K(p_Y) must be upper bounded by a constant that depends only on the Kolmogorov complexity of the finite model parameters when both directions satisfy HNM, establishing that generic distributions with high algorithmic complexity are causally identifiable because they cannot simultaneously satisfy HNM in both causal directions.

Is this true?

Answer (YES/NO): NO